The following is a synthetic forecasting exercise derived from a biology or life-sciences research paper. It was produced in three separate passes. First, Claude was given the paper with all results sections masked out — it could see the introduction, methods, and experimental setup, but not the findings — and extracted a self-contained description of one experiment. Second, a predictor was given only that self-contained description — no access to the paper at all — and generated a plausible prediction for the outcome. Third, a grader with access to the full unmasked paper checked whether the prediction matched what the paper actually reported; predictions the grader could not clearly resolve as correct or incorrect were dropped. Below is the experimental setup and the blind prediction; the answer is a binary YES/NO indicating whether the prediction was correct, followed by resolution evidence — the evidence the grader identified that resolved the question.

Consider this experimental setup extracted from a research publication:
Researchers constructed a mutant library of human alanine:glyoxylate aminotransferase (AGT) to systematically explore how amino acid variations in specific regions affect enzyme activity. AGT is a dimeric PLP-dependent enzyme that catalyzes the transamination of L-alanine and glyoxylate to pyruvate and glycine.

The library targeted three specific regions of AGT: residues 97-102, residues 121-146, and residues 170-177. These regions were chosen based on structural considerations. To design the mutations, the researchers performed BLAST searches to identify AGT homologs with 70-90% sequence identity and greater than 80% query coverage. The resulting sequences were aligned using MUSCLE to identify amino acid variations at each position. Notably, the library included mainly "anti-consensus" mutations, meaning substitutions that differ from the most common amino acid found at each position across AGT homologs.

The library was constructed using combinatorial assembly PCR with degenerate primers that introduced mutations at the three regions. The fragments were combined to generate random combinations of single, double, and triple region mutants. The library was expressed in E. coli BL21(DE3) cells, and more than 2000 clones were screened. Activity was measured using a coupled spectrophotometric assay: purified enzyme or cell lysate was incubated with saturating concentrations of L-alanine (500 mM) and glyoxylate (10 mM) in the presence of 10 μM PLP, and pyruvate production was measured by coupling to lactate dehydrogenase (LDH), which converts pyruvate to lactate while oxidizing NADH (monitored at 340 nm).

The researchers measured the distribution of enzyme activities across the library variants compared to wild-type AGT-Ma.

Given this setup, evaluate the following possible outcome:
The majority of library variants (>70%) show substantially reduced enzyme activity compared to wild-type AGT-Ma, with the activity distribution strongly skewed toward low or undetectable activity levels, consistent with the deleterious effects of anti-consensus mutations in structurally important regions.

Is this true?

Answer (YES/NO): NO